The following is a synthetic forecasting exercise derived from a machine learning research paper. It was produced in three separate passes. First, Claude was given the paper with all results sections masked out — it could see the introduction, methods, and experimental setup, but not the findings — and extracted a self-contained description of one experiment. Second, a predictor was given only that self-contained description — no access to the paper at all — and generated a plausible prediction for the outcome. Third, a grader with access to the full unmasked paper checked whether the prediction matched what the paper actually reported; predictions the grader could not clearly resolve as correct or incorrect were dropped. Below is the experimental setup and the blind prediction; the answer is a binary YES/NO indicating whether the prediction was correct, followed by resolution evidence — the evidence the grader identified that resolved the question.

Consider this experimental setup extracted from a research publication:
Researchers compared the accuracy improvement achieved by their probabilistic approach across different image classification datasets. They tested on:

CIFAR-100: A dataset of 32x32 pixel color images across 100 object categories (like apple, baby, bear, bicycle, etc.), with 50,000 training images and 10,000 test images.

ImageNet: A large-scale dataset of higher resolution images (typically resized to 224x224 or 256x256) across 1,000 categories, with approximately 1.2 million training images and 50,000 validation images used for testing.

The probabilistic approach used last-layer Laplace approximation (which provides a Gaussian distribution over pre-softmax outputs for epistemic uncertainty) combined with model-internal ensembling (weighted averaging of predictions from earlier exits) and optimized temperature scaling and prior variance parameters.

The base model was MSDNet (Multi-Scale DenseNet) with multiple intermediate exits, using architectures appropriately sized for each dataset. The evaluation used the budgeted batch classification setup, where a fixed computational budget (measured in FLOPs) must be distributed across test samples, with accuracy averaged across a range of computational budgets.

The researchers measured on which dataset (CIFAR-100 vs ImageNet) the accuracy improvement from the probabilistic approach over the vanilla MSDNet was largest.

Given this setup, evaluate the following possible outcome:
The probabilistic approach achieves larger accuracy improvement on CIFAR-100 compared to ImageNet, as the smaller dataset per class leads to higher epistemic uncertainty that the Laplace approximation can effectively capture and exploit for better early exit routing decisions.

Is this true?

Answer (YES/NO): YES